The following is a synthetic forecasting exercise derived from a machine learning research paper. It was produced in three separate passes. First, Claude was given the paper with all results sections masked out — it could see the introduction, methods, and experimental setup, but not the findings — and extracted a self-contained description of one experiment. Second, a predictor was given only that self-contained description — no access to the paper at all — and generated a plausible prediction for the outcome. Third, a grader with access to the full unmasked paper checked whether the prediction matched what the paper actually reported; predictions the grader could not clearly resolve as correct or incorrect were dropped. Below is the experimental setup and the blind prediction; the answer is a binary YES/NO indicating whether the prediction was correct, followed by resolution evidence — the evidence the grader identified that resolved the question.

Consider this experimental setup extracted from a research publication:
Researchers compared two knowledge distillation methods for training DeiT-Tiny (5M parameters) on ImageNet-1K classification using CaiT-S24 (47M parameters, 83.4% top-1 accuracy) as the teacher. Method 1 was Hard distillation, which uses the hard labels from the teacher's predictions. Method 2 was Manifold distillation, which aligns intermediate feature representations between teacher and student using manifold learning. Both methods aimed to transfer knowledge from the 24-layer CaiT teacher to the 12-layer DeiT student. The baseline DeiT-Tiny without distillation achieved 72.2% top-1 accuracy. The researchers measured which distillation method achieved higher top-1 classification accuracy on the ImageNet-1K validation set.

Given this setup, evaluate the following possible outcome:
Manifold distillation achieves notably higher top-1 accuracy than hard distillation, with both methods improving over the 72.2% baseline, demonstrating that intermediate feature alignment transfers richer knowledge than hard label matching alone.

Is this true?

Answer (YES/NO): YES